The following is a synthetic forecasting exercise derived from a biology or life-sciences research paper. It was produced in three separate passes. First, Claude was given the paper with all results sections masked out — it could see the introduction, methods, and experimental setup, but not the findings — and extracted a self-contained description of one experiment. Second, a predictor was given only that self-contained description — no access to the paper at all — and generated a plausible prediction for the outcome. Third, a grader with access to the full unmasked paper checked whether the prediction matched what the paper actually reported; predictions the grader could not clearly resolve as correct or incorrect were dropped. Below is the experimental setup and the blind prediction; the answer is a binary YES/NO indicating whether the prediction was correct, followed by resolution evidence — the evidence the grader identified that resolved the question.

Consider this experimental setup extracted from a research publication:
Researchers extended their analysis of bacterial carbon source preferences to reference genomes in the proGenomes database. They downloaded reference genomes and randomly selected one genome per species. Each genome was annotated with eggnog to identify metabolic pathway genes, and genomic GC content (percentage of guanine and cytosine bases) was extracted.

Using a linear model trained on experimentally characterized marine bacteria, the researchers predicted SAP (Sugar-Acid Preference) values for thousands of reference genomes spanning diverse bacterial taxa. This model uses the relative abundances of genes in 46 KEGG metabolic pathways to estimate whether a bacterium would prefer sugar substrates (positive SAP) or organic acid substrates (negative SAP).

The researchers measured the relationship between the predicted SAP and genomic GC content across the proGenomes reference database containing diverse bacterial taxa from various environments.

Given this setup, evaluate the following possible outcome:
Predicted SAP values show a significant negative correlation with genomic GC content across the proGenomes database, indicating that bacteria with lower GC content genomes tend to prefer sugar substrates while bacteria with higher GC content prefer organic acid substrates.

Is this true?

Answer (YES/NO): YES